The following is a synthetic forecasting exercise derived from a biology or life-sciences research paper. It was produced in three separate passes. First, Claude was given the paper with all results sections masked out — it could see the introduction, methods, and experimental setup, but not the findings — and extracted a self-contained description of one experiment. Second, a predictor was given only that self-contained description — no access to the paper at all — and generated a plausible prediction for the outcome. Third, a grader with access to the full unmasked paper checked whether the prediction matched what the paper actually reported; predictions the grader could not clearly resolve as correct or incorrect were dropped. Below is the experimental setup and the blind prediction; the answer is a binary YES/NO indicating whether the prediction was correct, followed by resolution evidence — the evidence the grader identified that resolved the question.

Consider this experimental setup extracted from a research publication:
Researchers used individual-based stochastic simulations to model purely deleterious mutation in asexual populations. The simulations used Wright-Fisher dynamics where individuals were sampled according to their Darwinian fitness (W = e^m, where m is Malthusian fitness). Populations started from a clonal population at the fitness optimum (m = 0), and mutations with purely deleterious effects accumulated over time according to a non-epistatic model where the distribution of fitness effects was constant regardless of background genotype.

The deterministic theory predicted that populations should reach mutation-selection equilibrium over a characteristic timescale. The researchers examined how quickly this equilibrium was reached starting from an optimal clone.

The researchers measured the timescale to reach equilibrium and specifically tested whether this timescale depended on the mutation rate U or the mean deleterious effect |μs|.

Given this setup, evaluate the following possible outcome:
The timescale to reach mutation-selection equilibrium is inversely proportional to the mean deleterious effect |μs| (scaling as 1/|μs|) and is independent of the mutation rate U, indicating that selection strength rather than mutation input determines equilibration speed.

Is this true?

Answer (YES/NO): YES